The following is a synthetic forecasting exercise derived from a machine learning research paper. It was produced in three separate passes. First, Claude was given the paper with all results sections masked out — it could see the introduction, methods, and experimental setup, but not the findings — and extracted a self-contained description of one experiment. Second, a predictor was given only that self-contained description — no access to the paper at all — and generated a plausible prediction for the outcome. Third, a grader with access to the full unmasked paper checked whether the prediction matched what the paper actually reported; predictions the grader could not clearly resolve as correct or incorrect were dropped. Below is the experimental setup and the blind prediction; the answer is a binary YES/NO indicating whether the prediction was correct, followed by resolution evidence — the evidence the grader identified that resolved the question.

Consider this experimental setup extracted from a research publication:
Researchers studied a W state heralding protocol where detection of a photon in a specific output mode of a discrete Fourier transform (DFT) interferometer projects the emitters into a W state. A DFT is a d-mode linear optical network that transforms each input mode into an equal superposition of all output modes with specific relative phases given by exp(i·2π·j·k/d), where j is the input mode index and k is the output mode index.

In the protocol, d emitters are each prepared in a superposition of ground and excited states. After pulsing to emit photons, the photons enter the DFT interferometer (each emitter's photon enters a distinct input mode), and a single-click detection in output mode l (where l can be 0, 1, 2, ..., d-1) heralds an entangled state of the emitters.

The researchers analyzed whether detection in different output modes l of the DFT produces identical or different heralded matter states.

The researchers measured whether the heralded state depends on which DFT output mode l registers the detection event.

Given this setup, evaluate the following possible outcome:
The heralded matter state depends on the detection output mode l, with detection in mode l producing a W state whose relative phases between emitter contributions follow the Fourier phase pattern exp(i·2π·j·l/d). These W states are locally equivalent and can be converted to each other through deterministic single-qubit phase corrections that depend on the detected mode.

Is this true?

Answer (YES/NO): YES